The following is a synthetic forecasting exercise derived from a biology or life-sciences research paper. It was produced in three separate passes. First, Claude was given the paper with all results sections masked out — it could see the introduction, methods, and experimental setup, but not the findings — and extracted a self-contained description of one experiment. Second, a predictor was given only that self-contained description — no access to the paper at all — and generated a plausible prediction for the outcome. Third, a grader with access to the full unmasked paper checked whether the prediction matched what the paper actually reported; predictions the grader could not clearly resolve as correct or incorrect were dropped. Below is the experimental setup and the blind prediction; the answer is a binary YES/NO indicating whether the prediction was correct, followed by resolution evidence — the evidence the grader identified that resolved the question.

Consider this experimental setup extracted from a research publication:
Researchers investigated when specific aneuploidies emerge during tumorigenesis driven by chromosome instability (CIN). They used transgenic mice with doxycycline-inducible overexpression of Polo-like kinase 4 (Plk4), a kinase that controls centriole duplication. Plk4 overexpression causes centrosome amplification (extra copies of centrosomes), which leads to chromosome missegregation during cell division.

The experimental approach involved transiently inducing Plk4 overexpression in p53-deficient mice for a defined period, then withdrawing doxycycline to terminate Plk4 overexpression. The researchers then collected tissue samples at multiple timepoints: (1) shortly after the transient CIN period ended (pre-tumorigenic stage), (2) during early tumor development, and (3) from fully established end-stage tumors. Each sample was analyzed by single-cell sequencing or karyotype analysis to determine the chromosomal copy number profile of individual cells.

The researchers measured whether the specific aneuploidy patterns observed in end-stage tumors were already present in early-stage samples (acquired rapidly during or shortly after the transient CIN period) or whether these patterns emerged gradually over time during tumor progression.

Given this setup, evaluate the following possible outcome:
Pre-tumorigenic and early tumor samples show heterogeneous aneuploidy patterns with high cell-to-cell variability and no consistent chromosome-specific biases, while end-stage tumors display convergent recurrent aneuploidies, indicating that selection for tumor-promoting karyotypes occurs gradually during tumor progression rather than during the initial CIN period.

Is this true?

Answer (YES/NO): NO